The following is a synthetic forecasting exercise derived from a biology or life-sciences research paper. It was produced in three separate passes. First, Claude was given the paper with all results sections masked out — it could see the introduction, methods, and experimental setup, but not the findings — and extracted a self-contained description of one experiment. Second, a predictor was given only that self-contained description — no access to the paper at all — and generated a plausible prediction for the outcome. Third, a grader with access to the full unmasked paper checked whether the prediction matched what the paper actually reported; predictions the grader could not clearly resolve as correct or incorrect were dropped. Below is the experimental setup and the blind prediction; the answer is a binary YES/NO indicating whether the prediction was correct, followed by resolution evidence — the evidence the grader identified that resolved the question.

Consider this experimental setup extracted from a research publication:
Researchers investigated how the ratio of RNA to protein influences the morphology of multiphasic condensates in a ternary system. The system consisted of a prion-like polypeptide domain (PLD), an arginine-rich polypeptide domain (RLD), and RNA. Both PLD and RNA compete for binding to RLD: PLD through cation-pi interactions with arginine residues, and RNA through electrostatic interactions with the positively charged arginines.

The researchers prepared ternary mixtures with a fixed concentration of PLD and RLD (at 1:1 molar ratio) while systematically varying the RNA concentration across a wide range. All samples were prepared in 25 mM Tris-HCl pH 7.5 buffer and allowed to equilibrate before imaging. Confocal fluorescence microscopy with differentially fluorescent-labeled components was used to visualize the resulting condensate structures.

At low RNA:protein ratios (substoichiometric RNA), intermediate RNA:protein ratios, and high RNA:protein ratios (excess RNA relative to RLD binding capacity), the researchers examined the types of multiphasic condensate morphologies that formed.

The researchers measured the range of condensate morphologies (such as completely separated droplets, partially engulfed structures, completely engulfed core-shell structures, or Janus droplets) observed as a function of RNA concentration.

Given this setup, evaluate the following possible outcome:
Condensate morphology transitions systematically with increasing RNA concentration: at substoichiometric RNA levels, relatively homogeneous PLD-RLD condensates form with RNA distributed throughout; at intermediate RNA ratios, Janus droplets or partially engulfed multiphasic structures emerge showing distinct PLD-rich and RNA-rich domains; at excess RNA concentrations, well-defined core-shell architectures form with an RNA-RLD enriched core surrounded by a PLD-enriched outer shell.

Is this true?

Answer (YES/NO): NO